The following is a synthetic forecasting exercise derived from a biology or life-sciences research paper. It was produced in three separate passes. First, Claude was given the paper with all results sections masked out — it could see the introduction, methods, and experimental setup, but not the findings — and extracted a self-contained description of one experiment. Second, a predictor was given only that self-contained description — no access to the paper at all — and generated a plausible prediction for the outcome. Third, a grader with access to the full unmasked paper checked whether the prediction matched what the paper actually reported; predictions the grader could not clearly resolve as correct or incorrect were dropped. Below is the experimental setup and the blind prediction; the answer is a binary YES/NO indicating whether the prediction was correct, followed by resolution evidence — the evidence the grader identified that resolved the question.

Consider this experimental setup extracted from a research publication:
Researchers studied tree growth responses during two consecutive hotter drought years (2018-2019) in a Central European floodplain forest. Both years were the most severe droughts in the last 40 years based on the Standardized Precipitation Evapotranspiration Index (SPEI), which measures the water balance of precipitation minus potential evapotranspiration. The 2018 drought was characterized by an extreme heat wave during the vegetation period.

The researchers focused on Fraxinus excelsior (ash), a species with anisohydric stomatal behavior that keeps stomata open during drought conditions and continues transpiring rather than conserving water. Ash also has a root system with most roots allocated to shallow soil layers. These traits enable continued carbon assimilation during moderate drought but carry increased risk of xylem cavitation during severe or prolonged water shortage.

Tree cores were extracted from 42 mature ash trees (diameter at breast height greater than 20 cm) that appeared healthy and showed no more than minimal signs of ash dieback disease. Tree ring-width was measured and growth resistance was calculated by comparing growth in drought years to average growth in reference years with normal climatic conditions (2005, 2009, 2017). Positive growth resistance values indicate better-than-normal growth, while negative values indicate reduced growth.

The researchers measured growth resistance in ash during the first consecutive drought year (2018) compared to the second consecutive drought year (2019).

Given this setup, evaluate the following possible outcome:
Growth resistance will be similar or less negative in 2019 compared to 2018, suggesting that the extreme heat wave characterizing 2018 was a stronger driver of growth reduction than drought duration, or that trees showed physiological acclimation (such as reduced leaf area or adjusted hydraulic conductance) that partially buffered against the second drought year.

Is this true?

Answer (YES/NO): NO